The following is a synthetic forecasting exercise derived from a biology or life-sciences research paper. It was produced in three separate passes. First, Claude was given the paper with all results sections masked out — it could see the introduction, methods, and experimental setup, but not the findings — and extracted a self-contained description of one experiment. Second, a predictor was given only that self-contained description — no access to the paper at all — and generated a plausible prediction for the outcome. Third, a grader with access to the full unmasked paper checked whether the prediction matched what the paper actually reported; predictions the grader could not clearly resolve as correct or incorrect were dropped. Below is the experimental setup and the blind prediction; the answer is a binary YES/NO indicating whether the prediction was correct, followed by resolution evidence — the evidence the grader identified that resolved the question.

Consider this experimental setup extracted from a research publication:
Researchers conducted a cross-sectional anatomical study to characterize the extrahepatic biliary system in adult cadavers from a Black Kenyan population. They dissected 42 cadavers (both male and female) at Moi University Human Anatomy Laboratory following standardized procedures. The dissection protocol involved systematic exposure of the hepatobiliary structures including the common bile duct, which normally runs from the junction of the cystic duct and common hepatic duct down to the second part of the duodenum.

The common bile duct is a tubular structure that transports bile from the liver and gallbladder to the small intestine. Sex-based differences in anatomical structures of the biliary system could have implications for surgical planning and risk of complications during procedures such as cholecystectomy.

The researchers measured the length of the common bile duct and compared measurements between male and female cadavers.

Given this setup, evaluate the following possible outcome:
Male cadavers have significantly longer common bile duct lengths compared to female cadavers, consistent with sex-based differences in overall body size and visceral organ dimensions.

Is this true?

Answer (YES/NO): NO